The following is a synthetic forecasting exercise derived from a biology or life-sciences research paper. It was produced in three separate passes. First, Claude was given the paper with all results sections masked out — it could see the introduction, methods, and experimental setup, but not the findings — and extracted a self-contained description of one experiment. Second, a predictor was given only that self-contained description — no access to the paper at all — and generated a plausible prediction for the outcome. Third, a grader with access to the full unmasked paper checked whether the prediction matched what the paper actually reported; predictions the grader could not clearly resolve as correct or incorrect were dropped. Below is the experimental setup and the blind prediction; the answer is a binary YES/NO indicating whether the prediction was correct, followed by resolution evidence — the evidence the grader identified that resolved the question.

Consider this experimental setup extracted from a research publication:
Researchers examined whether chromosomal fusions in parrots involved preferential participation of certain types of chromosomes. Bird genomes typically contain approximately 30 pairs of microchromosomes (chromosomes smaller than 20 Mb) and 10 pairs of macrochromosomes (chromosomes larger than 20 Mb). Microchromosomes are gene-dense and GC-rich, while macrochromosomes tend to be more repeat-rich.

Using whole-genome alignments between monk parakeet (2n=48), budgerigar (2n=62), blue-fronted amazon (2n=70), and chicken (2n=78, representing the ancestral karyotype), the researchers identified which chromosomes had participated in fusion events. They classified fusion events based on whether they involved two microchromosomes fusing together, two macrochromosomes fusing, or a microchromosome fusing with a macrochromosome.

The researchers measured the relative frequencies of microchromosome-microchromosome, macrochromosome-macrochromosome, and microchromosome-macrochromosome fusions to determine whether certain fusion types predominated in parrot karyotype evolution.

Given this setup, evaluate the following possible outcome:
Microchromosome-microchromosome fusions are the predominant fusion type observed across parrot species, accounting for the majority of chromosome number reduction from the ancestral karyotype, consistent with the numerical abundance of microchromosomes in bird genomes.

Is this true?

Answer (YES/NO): NO